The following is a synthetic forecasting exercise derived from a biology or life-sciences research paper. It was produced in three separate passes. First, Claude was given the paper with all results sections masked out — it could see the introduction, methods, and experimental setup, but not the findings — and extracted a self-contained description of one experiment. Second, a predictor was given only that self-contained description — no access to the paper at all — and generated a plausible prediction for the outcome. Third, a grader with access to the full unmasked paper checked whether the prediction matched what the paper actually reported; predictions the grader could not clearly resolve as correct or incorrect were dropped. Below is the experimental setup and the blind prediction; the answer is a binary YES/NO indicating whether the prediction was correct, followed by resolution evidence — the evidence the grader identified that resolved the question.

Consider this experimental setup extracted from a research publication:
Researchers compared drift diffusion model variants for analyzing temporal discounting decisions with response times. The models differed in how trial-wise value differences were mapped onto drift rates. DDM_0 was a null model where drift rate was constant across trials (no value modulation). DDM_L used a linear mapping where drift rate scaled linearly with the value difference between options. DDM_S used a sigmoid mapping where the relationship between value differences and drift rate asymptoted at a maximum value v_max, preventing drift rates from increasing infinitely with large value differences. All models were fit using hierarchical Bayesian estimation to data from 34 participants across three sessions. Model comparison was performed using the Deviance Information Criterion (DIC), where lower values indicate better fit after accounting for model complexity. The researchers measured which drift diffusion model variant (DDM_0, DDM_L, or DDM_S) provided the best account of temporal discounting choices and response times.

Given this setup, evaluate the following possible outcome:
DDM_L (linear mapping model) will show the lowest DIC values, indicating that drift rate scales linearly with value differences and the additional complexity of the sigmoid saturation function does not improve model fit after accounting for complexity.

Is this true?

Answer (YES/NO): NO